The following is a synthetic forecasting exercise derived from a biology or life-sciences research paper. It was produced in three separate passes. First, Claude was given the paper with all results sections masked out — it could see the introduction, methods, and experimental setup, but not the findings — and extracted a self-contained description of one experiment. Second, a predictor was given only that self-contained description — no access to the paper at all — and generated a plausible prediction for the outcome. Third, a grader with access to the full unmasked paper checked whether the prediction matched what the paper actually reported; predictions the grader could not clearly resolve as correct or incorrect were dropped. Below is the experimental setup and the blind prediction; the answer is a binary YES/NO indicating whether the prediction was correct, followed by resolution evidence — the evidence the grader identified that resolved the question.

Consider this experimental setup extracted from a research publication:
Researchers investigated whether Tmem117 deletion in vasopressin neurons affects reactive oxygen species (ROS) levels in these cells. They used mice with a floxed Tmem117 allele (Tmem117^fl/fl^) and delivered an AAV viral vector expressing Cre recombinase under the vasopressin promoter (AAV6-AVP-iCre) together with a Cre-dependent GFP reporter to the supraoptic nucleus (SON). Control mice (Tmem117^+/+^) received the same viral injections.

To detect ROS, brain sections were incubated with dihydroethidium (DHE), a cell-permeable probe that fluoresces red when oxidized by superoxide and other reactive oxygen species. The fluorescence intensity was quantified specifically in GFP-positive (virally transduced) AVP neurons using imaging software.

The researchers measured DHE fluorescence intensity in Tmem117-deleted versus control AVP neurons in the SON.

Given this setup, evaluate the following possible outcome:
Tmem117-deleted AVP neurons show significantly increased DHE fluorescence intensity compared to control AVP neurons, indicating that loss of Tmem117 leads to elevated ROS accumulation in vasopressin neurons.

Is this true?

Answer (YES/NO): YES